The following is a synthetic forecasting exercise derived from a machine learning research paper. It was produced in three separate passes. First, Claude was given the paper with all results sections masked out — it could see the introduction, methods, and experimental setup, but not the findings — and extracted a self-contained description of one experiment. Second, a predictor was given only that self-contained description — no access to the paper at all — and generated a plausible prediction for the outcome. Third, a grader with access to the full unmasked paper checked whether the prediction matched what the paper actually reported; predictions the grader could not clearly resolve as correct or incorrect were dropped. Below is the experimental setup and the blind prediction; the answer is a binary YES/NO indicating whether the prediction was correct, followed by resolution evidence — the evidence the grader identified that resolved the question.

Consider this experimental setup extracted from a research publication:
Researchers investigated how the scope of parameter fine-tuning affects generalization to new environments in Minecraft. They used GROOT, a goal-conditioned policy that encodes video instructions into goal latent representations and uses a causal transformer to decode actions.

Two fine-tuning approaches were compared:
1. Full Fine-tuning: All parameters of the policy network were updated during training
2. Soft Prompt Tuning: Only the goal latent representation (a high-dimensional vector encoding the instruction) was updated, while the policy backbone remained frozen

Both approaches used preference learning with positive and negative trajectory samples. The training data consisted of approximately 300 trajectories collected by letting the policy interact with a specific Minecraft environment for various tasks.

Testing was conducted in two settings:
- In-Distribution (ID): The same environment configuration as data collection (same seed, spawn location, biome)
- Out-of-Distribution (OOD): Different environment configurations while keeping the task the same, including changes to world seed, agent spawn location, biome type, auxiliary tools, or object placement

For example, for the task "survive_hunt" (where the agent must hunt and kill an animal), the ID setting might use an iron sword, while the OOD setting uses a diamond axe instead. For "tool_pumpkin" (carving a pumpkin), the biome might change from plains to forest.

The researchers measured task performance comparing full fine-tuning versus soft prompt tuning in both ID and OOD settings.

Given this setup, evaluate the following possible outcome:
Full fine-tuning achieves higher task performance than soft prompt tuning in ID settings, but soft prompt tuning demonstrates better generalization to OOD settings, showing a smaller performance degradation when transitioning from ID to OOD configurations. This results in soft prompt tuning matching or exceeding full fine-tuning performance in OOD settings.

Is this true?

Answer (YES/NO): NO